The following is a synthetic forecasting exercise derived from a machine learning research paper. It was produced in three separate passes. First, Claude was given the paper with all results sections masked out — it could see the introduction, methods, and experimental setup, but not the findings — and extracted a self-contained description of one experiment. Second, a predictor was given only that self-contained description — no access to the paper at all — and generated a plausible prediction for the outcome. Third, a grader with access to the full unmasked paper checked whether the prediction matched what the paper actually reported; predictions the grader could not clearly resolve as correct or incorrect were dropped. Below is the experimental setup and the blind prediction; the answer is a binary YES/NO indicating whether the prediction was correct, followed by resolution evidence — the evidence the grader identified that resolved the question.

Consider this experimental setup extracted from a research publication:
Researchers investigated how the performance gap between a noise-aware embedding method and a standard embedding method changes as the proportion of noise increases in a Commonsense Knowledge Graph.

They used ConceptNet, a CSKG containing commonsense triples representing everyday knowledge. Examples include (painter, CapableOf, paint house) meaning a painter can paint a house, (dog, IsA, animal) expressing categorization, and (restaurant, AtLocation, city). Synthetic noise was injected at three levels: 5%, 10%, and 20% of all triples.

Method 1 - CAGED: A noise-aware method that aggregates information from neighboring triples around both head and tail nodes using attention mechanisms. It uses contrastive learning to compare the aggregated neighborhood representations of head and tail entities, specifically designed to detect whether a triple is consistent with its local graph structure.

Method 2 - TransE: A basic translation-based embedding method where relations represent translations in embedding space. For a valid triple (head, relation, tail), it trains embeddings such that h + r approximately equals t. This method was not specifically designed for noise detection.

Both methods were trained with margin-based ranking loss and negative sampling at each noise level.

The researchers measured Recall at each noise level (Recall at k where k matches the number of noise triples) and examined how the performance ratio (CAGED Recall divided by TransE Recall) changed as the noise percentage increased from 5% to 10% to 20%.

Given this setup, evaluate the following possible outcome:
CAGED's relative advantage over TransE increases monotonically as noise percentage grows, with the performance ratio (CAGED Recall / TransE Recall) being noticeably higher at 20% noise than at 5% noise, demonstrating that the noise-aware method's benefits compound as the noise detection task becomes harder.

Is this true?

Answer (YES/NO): NO